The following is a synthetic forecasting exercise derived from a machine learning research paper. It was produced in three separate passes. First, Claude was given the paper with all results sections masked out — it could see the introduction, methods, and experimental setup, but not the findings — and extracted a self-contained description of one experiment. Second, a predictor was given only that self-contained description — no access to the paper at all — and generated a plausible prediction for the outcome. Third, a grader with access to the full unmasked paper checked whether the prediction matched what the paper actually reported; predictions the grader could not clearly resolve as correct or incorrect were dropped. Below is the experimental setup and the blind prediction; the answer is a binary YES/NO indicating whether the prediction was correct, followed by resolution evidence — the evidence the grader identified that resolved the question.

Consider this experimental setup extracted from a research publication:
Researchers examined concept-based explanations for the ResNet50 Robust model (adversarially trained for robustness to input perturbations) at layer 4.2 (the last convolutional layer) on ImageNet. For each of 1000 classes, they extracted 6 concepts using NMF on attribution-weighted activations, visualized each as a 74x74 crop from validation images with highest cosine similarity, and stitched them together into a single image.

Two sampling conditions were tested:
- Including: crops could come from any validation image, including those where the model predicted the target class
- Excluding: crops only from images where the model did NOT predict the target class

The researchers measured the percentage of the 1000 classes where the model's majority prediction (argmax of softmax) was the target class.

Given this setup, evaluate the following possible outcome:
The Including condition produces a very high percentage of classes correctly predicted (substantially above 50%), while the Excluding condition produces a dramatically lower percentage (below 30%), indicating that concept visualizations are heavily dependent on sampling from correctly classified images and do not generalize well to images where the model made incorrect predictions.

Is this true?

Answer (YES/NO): NO